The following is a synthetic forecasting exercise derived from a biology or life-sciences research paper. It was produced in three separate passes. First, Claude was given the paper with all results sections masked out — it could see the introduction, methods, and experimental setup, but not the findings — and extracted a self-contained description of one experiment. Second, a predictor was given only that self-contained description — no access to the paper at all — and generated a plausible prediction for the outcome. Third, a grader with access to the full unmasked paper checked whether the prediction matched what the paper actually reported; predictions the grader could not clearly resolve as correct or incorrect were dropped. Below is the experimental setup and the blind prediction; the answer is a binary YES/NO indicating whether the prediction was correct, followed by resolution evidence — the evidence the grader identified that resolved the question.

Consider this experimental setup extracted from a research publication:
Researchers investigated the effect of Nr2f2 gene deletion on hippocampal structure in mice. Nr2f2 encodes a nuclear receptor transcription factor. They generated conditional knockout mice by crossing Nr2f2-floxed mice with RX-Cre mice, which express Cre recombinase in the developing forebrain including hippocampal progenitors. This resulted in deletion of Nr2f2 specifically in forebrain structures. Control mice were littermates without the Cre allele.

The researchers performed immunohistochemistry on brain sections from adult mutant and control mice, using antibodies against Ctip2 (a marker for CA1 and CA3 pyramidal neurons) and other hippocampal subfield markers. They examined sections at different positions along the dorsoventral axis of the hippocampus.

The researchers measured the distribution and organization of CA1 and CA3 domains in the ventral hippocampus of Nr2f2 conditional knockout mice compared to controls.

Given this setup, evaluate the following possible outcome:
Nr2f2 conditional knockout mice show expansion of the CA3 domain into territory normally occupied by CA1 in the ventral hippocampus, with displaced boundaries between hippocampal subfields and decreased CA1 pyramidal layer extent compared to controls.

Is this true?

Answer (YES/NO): NO